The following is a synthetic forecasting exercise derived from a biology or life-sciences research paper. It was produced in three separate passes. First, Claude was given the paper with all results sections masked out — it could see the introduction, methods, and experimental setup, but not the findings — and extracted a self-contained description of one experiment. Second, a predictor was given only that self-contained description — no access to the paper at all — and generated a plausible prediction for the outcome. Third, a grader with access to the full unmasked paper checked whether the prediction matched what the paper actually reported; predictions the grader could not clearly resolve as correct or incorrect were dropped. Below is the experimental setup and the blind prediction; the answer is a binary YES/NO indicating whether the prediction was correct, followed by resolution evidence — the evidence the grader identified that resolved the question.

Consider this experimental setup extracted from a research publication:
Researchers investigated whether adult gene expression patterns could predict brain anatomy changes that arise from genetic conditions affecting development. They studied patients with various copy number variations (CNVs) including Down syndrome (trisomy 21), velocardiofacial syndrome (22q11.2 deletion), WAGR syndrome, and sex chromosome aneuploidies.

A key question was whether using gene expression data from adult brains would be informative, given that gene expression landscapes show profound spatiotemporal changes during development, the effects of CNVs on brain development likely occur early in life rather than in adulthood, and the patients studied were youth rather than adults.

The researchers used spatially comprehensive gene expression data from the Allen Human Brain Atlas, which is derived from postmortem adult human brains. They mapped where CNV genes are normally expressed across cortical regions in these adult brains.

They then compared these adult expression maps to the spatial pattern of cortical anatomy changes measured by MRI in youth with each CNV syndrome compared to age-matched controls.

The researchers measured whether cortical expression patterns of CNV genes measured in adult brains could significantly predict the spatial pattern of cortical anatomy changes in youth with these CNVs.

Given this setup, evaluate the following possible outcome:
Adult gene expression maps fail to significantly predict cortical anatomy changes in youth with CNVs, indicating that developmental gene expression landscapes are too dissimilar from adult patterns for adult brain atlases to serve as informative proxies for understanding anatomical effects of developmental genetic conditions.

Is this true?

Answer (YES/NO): NO